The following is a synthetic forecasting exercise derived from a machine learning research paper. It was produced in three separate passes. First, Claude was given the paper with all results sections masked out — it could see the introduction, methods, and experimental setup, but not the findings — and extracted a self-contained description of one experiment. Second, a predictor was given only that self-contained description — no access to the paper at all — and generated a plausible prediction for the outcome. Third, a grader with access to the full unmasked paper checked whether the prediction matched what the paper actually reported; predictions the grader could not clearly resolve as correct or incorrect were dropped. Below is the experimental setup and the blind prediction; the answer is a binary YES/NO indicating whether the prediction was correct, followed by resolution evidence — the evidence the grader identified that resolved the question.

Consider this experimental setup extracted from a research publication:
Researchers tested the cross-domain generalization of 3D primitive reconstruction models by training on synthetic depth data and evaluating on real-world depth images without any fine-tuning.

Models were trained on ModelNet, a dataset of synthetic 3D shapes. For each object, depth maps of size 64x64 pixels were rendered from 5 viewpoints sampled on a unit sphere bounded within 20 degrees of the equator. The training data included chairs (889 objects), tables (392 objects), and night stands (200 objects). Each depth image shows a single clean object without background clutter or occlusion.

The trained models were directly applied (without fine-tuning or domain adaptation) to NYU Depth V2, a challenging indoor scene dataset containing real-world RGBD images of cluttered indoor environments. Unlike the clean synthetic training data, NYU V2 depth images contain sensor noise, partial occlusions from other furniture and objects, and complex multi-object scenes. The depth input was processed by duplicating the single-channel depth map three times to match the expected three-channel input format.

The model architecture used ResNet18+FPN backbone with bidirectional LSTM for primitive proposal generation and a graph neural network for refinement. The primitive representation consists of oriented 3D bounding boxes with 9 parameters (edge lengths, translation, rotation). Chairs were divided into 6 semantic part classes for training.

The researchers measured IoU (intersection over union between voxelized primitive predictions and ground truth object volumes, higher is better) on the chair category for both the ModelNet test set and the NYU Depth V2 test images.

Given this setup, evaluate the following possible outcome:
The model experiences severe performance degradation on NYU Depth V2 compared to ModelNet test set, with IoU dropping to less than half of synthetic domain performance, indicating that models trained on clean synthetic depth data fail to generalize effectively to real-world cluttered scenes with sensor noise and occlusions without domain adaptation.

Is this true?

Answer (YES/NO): NO